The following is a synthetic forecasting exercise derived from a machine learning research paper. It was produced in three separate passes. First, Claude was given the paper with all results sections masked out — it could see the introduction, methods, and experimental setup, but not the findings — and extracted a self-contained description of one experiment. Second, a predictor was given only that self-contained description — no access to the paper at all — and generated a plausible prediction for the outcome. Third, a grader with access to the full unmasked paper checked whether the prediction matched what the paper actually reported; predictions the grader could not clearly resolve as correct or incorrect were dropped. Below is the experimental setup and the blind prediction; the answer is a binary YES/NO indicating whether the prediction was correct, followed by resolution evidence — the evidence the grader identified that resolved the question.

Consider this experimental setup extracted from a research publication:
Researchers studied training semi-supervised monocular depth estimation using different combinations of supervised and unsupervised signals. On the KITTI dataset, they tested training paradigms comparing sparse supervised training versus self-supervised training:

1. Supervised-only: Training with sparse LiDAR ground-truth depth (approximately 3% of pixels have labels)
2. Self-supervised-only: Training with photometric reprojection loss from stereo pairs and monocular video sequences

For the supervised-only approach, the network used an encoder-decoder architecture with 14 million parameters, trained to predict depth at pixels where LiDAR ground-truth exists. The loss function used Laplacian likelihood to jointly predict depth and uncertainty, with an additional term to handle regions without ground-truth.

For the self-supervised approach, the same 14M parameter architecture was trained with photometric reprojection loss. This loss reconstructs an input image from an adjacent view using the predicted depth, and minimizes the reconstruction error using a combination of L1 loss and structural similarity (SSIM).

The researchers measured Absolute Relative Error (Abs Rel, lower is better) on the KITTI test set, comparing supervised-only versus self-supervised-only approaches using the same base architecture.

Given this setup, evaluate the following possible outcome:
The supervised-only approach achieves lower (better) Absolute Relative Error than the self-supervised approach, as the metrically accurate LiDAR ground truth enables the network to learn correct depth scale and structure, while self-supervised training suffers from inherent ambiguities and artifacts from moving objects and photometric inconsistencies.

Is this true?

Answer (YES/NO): YES